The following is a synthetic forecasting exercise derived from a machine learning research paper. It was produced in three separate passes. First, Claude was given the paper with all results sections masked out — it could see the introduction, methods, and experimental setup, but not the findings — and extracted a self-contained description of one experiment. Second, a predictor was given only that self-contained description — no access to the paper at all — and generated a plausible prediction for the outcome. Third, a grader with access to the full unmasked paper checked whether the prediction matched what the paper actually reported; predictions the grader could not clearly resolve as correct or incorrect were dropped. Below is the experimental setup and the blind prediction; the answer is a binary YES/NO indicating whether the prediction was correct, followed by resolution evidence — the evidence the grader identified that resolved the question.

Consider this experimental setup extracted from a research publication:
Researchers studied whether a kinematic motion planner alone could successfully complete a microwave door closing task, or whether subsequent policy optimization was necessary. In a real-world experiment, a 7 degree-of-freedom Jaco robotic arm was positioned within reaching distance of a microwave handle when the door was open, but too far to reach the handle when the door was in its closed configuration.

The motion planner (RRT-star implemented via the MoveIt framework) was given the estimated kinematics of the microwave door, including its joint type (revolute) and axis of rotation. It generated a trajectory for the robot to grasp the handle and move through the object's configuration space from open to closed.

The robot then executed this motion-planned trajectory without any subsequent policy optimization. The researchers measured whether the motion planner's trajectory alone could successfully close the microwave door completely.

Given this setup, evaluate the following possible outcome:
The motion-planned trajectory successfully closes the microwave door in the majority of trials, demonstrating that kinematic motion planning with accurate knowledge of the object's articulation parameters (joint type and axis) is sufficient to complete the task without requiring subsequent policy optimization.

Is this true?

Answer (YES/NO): NO